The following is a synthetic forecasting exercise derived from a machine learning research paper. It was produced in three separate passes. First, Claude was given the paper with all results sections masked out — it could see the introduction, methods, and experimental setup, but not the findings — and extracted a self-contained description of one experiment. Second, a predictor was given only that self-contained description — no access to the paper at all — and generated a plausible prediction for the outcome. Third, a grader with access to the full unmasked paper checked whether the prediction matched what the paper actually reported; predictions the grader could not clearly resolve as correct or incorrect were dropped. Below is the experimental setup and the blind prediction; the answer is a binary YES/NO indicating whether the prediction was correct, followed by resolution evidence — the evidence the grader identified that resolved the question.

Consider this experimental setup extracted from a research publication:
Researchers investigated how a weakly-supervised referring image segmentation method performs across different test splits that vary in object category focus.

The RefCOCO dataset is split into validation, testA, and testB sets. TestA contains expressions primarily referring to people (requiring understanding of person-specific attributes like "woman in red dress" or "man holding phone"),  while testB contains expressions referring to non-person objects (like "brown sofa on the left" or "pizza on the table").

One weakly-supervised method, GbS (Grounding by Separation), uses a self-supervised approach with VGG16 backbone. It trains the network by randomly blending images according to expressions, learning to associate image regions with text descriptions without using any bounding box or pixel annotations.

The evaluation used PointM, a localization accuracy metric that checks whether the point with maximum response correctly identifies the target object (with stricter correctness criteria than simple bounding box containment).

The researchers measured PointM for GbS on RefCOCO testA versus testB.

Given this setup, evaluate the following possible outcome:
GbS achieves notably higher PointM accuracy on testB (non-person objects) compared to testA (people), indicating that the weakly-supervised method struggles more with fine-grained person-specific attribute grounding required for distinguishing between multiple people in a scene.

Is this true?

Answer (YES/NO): YES